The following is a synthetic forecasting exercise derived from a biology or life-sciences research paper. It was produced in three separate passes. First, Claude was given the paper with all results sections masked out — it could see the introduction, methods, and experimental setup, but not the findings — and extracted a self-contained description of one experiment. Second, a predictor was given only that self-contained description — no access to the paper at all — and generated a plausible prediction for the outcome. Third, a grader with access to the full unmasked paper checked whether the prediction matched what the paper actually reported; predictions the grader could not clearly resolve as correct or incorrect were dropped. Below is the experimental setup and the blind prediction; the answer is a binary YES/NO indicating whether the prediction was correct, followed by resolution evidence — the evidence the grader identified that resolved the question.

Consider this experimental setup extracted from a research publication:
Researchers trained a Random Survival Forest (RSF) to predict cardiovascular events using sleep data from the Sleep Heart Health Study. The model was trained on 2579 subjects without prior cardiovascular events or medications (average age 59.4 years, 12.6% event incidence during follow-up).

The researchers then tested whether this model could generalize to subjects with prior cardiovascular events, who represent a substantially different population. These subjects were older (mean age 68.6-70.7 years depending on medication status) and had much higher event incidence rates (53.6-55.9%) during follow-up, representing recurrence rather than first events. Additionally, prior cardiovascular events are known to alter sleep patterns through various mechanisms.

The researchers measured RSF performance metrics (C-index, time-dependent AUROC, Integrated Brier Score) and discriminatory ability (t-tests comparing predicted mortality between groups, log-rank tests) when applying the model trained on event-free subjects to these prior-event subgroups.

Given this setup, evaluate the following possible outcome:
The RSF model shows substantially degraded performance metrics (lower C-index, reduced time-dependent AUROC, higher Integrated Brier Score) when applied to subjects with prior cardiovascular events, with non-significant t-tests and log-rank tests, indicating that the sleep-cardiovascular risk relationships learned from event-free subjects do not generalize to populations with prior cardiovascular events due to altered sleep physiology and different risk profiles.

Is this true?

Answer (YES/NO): NO